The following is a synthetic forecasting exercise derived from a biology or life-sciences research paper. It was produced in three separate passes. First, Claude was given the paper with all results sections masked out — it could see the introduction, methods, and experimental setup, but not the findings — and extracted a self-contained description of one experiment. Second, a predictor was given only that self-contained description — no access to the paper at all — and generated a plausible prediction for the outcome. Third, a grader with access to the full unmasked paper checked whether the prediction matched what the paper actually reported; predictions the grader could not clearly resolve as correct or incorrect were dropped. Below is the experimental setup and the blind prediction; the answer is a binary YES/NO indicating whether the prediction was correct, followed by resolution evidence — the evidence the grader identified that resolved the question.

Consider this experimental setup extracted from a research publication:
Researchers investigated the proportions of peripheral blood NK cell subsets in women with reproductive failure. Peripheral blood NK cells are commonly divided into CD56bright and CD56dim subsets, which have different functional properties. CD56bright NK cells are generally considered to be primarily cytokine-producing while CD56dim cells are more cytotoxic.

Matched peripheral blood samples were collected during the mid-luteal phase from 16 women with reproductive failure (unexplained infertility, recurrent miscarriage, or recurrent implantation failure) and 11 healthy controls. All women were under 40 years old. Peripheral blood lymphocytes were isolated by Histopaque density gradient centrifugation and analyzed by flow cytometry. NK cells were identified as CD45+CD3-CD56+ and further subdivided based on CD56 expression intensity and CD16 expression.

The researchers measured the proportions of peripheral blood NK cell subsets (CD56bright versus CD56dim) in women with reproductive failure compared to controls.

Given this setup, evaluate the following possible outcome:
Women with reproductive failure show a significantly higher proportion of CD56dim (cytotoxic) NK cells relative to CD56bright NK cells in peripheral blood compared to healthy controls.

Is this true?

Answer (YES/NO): NO